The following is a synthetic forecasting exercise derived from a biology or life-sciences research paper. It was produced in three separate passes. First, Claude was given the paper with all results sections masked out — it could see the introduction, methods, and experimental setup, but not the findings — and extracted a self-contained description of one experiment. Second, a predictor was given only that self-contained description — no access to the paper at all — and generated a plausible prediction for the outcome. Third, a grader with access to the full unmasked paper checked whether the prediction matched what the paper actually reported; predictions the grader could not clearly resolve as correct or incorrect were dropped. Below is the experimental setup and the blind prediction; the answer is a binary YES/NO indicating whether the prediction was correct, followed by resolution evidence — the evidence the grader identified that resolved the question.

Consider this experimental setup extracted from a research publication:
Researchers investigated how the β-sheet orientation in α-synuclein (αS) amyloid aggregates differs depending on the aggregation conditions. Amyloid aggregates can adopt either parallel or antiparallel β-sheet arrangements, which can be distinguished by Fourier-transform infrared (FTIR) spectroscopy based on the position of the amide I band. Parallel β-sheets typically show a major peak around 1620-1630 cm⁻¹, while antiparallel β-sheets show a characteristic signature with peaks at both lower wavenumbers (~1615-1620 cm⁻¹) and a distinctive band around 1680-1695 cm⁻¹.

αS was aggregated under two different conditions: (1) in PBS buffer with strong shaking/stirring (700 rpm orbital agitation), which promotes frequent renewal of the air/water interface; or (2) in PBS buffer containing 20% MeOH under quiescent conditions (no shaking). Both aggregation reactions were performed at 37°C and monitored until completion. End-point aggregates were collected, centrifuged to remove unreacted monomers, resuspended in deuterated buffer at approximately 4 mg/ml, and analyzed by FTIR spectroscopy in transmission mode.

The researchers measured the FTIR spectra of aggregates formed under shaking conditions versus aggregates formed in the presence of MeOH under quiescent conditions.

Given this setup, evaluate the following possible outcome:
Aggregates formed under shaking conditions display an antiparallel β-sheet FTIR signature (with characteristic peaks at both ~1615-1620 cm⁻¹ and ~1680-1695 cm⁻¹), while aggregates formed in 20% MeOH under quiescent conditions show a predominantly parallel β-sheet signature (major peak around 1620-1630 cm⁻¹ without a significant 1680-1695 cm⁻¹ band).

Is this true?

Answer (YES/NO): NO